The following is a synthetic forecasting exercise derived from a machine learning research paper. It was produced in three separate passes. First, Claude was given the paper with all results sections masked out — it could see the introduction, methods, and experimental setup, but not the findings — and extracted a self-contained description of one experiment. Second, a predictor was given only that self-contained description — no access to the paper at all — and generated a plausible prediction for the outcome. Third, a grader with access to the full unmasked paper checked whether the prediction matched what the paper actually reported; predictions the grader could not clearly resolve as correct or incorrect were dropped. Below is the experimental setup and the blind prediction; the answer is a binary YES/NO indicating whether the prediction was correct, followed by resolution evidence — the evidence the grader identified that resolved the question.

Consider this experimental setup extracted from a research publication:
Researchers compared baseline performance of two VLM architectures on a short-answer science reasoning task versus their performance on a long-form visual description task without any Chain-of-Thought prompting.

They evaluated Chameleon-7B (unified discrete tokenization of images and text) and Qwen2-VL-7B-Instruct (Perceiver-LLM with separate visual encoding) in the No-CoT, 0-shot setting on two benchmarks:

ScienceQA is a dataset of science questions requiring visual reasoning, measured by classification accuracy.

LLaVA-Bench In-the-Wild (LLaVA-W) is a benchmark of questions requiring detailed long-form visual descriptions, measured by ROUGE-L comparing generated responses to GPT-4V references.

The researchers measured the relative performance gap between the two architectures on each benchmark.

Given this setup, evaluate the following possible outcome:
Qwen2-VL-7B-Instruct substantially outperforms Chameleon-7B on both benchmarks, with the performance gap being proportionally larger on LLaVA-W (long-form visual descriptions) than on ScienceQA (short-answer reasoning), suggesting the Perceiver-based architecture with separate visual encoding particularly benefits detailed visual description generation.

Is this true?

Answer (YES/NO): NO